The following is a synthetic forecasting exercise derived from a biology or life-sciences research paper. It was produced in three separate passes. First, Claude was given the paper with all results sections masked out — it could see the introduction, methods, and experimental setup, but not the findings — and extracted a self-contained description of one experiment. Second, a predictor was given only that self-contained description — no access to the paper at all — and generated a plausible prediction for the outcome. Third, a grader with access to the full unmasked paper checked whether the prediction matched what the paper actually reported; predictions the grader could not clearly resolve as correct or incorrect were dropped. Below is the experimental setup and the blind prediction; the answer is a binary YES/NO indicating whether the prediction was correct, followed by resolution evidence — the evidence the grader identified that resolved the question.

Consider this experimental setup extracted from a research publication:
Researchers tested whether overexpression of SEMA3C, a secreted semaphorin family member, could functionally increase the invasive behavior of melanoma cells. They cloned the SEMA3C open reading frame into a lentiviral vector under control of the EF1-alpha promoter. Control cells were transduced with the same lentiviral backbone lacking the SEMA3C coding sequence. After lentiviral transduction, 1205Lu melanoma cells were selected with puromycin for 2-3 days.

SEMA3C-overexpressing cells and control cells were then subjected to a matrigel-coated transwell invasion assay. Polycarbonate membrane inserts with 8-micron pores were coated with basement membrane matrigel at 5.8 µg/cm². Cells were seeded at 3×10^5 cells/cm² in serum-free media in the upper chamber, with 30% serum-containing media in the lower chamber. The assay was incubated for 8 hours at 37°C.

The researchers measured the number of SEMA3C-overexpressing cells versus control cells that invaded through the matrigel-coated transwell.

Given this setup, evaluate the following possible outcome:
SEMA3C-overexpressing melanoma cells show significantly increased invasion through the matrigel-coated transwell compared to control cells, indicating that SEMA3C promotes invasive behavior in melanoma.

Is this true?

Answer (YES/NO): NO